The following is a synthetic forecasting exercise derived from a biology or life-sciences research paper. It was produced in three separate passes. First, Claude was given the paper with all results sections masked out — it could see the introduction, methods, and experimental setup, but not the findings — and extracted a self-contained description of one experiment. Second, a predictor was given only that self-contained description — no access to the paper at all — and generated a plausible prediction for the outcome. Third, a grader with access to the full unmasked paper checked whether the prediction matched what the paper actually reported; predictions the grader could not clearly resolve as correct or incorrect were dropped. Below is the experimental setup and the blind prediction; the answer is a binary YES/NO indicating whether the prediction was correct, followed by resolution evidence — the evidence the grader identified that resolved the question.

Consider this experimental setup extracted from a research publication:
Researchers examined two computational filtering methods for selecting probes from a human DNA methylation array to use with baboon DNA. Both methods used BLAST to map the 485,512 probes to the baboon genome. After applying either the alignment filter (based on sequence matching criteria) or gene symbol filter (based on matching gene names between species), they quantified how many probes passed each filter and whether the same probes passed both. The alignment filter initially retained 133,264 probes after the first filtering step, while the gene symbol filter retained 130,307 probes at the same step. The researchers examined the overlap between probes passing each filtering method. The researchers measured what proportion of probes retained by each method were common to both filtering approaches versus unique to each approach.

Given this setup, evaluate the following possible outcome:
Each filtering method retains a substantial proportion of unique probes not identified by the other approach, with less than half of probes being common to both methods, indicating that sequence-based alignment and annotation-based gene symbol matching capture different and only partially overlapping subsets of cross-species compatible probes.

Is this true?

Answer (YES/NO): NO